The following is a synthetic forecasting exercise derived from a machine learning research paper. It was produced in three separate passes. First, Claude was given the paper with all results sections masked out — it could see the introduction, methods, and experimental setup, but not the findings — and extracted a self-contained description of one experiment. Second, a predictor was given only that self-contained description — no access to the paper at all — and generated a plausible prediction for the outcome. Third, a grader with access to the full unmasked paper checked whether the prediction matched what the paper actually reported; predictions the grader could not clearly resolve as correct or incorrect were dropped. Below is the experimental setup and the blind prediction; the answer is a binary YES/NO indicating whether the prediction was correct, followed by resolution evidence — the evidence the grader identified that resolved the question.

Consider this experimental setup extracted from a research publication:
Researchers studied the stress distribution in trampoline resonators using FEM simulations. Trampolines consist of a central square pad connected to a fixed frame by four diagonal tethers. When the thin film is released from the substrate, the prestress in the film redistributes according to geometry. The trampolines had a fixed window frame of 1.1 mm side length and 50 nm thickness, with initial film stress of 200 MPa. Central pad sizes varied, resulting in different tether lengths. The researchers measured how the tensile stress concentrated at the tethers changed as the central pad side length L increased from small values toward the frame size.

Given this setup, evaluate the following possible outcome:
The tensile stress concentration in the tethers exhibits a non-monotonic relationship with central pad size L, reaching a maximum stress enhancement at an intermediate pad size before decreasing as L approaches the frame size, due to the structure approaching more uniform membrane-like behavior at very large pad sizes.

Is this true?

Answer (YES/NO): NO